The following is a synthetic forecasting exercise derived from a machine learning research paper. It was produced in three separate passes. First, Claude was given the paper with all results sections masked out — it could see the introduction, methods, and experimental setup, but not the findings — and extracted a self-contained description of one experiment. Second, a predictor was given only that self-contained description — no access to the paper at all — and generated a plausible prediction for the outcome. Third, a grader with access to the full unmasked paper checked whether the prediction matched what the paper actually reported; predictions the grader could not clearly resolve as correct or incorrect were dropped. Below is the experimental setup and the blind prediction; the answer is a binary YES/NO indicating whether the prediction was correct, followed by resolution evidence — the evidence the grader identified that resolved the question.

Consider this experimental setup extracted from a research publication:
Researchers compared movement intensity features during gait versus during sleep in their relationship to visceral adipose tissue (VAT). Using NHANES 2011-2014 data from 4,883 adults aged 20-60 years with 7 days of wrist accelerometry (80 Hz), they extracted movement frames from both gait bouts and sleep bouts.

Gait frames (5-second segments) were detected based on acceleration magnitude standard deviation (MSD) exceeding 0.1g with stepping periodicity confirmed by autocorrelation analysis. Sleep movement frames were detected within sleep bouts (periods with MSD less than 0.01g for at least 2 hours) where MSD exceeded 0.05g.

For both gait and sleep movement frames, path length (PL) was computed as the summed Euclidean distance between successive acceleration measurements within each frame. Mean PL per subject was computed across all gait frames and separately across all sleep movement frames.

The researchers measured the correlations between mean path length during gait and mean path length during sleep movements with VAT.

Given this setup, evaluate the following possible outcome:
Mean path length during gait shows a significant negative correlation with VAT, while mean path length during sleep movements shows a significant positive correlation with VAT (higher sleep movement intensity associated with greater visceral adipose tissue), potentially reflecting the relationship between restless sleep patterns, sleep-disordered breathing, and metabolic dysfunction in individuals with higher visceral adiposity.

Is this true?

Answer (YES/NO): NO